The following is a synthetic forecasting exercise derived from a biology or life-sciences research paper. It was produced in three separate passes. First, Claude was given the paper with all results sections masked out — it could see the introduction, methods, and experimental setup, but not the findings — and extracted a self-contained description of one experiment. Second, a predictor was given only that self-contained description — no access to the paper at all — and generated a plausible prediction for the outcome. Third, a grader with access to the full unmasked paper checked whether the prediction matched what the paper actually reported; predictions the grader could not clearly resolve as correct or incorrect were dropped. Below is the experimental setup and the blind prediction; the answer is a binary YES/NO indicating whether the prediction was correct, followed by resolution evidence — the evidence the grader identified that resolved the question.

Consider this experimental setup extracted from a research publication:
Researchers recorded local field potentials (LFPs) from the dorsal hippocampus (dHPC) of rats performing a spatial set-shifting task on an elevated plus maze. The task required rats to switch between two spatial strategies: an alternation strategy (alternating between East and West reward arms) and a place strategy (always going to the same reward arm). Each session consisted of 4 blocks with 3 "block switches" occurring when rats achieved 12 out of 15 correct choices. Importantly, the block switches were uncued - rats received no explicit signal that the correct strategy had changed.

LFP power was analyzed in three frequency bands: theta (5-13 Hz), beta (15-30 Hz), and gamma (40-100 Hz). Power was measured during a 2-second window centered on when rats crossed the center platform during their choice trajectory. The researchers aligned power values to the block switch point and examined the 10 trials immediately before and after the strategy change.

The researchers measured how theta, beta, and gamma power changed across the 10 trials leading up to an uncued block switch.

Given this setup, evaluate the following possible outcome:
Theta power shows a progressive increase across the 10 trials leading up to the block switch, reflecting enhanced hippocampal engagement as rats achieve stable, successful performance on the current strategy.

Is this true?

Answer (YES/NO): NO